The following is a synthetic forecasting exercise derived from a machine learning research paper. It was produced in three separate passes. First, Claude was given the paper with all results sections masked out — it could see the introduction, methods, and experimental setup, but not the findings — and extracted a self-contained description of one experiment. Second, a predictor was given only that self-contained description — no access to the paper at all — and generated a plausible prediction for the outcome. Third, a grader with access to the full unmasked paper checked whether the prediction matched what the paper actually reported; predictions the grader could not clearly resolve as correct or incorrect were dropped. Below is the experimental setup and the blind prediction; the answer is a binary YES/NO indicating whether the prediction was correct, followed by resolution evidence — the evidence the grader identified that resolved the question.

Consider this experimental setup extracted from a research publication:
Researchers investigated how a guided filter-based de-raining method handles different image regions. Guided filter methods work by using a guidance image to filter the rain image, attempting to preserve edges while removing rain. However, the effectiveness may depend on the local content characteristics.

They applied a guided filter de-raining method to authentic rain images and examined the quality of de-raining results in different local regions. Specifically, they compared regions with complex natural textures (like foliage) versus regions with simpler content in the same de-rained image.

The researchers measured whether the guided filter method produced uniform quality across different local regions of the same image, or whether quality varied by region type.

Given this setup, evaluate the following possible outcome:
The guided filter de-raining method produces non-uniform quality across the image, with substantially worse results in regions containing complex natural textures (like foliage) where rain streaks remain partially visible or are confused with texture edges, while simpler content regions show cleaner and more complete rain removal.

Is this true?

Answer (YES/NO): NO